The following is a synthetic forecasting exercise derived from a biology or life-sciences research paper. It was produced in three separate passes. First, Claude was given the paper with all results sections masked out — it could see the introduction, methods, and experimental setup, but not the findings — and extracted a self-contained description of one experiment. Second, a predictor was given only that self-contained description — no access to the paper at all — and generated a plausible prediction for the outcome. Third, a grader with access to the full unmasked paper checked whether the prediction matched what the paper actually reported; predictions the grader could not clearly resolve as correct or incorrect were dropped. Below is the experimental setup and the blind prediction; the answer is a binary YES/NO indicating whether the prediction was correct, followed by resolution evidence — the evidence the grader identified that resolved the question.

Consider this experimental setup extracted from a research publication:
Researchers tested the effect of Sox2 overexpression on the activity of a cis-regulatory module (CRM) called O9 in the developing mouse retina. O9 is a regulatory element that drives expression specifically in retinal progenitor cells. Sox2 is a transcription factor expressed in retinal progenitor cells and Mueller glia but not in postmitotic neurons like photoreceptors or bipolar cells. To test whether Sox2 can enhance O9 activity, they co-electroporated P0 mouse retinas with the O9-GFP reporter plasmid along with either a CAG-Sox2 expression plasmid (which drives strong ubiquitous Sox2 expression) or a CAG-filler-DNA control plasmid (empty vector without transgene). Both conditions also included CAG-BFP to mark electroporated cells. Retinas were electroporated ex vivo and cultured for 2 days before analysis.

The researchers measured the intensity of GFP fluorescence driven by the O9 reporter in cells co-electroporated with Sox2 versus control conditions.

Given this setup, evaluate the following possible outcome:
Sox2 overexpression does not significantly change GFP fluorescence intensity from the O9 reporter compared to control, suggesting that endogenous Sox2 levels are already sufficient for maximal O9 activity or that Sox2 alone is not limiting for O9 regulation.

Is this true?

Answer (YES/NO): NO